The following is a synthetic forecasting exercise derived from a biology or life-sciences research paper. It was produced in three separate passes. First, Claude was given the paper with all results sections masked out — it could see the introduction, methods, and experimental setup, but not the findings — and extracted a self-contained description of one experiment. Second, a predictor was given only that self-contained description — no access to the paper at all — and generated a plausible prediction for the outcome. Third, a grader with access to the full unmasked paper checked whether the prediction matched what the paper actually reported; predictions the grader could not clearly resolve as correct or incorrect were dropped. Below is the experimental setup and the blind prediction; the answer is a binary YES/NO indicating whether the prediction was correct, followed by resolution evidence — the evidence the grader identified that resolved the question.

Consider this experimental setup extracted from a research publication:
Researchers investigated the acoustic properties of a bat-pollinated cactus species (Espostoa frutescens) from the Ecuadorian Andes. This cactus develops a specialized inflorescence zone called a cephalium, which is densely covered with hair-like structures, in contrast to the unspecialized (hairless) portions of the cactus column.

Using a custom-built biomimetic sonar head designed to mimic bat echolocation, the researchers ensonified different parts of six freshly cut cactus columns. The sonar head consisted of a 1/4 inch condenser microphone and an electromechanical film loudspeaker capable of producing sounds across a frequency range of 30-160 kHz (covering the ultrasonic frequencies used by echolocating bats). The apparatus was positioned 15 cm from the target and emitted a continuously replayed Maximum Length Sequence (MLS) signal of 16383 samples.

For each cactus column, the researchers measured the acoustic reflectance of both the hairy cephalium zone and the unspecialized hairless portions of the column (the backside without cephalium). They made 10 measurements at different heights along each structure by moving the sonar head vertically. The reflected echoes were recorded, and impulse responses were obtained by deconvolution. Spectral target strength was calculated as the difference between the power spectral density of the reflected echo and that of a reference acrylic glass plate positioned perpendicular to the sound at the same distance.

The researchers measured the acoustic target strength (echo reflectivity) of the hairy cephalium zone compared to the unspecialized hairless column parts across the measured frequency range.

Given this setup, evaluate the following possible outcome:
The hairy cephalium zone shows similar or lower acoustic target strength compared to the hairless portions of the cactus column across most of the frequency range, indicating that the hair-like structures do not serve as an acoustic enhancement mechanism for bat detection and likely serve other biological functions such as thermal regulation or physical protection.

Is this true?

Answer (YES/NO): NO